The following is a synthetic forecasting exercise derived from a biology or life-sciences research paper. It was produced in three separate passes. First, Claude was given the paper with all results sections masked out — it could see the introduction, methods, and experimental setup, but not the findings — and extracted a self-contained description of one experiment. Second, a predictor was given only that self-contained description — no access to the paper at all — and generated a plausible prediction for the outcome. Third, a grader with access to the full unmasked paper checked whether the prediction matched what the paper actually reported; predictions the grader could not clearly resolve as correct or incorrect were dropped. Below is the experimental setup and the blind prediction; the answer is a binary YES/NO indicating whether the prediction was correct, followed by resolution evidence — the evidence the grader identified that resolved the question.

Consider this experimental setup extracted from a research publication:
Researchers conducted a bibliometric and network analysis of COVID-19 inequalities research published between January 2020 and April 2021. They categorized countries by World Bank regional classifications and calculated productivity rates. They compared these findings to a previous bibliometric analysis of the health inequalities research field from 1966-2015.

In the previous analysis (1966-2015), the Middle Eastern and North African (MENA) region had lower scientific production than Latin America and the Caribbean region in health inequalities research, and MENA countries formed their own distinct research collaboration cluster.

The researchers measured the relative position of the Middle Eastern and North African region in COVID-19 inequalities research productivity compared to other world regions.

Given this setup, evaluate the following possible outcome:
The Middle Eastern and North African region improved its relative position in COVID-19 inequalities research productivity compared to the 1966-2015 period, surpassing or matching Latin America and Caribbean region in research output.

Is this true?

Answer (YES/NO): YES